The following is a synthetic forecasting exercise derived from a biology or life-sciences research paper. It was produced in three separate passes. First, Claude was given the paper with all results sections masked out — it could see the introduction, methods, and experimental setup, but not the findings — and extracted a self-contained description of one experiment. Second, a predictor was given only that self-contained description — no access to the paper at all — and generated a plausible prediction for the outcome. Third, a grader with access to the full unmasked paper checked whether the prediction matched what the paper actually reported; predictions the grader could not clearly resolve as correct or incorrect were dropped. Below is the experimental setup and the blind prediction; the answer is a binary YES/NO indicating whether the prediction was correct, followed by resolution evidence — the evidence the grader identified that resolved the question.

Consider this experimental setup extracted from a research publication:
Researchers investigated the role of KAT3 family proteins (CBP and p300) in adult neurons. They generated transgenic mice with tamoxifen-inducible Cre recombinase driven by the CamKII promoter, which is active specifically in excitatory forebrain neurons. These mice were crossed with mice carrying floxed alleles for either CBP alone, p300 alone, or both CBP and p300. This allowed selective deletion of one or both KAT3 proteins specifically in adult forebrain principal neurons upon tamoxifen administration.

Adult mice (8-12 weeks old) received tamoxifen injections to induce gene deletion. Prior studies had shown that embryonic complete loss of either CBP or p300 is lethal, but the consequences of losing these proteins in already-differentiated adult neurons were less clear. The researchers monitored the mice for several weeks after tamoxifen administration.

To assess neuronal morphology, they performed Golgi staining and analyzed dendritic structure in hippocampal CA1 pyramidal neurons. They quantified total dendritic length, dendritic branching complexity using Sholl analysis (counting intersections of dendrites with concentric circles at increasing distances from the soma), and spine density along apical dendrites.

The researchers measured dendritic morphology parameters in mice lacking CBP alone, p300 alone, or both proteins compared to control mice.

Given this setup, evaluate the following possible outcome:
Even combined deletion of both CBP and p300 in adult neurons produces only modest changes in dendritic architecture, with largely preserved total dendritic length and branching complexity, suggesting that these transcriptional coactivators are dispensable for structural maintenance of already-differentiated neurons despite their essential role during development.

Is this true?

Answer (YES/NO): NO